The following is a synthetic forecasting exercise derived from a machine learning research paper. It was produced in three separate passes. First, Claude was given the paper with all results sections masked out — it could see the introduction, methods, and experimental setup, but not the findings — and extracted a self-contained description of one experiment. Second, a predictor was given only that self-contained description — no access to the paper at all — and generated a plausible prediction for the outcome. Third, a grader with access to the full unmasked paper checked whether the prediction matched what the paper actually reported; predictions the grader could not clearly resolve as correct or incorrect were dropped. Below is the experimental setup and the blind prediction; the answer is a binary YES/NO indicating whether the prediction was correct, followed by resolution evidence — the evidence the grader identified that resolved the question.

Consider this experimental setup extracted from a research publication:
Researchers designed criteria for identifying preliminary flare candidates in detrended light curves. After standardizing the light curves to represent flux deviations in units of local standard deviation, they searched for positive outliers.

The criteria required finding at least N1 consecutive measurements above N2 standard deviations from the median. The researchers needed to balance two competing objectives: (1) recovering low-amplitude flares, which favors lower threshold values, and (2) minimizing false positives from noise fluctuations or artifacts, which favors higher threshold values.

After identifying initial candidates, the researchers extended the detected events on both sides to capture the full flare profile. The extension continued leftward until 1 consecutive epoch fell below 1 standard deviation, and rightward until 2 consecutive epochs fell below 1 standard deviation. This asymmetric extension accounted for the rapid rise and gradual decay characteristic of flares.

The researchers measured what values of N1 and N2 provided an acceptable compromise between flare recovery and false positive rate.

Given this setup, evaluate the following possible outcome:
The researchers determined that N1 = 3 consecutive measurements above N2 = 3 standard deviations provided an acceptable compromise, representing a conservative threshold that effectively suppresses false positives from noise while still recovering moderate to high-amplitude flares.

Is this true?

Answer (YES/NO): NO